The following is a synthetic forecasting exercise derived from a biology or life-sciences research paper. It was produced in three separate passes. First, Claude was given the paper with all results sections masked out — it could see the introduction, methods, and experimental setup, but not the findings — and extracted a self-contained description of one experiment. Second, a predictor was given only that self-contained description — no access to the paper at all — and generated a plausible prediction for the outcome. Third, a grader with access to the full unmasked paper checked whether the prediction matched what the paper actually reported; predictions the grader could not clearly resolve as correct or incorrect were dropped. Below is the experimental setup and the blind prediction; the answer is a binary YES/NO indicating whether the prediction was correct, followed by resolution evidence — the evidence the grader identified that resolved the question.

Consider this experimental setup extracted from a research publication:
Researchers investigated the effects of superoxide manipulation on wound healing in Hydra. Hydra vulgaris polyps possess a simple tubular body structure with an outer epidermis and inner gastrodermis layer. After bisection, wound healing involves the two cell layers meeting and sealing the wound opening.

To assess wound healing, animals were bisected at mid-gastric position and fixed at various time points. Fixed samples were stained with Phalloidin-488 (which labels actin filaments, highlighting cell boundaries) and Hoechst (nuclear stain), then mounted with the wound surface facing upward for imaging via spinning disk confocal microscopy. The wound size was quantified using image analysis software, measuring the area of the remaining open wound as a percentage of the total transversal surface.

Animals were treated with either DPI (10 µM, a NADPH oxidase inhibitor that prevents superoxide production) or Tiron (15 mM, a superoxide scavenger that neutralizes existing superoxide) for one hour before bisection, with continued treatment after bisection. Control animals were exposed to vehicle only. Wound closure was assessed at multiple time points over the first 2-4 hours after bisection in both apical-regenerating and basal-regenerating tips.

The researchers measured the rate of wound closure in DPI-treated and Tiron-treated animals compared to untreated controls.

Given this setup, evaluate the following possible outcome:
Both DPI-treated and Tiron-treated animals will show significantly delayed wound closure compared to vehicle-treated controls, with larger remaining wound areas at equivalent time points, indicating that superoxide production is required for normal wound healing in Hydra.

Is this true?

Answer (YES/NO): NO